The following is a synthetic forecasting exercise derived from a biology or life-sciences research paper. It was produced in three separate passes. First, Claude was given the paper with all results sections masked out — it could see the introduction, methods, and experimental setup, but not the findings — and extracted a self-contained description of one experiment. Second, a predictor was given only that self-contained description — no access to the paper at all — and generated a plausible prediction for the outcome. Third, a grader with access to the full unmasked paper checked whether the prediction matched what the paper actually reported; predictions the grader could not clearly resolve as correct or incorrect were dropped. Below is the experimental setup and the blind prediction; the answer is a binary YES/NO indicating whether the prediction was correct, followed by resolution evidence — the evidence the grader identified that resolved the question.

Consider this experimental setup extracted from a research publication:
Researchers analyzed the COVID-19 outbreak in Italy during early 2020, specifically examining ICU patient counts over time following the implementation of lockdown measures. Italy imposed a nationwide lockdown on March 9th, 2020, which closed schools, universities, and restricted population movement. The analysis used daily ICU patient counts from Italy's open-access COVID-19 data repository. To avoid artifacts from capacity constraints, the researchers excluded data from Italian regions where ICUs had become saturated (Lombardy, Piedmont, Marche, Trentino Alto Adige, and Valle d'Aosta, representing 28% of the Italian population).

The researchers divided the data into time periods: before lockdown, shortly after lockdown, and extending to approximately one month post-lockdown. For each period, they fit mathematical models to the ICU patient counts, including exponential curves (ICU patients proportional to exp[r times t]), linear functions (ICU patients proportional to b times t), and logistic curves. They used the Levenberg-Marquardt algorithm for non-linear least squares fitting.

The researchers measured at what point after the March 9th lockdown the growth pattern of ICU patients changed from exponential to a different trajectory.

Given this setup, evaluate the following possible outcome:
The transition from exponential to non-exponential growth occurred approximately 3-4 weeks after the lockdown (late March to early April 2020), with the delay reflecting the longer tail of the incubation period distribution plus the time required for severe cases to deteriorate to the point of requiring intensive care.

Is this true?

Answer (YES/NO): NO